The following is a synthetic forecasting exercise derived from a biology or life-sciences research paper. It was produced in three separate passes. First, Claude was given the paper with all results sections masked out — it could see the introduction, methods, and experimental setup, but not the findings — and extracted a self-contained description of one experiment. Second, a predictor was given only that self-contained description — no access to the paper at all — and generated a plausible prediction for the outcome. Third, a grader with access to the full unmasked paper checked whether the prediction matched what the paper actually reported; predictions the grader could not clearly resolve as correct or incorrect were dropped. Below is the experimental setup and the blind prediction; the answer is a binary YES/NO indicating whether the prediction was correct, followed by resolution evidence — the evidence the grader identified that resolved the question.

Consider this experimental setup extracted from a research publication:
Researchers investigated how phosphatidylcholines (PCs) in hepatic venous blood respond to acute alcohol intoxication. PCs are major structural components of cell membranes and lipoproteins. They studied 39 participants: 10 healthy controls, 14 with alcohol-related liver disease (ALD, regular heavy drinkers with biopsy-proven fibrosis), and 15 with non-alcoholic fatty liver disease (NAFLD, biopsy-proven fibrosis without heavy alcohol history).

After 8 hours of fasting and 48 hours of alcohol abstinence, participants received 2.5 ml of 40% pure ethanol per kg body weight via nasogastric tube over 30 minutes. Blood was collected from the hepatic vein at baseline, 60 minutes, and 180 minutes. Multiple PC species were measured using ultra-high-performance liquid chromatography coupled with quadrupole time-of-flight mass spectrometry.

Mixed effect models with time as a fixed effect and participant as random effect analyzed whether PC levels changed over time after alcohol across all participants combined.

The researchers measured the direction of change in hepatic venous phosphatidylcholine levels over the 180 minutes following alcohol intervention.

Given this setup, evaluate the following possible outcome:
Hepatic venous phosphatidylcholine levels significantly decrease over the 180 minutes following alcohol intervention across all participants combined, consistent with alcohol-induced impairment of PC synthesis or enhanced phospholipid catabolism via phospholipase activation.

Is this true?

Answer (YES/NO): NO